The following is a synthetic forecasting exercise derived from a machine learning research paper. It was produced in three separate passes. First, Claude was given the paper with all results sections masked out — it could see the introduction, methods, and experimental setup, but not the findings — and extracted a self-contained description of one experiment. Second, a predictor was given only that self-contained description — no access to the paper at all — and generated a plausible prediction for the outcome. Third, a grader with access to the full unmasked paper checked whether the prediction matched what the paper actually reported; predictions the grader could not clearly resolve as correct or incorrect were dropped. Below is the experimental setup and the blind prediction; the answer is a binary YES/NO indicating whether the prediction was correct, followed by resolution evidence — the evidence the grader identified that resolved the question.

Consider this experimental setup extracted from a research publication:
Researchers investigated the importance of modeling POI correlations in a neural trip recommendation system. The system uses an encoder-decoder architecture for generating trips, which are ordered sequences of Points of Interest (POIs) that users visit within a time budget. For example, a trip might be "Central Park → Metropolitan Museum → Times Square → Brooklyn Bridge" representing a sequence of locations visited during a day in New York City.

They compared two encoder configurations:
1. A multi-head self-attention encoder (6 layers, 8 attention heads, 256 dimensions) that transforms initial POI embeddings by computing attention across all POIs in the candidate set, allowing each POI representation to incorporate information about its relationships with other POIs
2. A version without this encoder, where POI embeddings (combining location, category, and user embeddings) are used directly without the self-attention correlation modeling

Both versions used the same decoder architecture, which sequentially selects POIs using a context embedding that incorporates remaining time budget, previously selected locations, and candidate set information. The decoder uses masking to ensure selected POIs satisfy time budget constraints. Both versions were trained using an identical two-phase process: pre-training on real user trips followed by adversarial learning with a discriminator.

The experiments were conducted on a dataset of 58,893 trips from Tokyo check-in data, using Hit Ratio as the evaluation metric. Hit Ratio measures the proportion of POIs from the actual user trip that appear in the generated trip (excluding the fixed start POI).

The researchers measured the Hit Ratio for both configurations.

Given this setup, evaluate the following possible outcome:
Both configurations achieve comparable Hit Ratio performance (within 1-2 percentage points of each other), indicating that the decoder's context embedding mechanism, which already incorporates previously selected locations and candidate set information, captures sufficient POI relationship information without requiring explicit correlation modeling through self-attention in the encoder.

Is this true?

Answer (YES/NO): NO